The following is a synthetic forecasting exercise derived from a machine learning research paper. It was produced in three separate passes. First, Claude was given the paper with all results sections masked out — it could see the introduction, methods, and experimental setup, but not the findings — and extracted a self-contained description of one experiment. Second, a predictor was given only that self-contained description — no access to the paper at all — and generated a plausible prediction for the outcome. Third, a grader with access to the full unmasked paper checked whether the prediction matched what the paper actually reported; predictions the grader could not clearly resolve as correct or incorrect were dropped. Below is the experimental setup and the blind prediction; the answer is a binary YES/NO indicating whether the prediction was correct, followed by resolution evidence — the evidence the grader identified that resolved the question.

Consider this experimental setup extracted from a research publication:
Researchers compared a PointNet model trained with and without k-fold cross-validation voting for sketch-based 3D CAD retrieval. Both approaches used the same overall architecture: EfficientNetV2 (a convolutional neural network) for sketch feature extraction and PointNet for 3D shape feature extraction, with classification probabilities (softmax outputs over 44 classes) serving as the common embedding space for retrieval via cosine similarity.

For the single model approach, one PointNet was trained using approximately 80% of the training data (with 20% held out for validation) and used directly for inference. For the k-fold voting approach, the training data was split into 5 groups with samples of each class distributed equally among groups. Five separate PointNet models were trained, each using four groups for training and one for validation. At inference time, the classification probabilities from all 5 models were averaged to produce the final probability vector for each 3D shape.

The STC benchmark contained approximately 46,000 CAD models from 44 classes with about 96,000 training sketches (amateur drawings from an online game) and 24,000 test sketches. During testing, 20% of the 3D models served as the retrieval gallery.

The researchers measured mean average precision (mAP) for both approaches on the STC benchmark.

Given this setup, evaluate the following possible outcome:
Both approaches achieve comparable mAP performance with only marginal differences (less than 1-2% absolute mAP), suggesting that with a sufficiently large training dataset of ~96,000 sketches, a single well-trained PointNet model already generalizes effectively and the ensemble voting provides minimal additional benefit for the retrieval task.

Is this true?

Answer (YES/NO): YES